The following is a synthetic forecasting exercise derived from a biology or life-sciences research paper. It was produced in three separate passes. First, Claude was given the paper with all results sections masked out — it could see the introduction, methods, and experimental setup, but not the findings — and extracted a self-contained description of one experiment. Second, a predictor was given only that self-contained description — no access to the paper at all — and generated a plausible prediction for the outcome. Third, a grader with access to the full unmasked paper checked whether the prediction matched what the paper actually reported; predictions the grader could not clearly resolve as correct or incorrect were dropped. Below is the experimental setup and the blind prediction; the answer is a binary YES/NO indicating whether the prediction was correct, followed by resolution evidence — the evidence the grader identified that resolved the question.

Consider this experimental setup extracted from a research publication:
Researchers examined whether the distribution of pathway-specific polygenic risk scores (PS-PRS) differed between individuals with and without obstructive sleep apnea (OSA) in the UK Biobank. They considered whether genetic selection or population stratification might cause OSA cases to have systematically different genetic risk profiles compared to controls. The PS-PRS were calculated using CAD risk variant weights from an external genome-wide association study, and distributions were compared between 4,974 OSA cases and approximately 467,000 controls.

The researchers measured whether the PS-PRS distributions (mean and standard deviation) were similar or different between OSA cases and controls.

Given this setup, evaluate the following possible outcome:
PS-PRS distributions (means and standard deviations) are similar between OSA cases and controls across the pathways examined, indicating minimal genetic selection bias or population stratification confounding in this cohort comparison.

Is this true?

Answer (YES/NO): YES